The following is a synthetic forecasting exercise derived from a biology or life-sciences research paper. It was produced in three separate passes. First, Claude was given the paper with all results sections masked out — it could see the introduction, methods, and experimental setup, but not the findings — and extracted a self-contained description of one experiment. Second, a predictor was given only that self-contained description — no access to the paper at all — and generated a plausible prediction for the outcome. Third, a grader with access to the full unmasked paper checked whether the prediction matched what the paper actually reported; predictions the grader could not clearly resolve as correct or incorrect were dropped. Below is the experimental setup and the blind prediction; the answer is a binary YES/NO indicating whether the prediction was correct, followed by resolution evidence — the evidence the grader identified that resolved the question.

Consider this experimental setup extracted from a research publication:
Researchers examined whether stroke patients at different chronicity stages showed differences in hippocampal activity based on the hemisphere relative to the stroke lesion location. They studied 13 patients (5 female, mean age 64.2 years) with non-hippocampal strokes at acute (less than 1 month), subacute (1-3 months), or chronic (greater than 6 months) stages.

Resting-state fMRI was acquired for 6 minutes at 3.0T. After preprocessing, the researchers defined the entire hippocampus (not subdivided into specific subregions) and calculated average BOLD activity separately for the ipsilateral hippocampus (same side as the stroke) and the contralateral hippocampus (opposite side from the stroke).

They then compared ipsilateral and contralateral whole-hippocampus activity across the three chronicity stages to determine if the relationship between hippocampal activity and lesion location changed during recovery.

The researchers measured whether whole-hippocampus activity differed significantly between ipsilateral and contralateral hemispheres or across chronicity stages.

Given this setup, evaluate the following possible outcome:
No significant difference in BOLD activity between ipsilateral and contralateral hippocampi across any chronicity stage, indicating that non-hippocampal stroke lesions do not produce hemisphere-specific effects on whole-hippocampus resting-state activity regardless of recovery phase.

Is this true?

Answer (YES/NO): YES